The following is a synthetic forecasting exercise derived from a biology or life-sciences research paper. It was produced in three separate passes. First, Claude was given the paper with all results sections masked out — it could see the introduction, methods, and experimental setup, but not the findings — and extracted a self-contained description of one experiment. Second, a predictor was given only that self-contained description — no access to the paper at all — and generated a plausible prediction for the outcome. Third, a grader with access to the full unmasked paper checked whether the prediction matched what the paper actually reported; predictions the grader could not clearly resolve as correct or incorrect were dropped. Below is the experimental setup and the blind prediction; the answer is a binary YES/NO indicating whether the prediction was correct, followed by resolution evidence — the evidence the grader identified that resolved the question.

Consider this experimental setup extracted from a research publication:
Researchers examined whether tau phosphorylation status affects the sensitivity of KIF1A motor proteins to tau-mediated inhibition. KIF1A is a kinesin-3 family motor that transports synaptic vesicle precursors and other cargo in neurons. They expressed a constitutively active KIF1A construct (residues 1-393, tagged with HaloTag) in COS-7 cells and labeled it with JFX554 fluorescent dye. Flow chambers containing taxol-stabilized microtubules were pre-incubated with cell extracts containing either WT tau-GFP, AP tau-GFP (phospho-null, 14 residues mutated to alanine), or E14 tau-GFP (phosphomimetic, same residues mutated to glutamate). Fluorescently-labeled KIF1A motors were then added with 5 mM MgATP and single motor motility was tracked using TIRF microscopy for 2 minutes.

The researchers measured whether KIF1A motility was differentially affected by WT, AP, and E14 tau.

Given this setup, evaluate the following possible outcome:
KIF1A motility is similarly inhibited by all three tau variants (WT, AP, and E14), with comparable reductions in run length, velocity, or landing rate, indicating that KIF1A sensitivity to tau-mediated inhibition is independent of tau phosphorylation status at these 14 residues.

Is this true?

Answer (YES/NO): NO